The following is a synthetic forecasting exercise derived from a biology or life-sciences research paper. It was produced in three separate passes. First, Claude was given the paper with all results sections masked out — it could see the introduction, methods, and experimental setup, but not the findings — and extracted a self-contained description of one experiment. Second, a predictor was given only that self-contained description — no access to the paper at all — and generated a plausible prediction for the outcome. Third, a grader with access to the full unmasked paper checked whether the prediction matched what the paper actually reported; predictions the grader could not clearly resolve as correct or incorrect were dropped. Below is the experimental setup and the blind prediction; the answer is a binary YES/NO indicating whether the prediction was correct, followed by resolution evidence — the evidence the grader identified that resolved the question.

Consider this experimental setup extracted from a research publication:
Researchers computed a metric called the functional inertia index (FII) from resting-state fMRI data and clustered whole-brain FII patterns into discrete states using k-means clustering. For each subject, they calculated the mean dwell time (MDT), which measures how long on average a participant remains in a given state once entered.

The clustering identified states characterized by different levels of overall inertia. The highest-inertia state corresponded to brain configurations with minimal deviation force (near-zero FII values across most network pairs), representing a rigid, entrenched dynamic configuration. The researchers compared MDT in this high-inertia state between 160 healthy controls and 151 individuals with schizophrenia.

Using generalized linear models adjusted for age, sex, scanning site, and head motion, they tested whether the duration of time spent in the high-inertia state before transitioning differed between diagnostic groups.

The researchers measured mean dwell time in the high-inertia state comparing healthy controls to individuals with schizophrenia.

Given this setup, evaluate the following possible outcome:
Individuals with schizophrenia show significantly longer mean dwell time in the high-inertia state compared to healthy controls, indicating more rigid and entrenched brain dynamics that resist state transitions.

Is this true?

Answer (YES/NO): NO